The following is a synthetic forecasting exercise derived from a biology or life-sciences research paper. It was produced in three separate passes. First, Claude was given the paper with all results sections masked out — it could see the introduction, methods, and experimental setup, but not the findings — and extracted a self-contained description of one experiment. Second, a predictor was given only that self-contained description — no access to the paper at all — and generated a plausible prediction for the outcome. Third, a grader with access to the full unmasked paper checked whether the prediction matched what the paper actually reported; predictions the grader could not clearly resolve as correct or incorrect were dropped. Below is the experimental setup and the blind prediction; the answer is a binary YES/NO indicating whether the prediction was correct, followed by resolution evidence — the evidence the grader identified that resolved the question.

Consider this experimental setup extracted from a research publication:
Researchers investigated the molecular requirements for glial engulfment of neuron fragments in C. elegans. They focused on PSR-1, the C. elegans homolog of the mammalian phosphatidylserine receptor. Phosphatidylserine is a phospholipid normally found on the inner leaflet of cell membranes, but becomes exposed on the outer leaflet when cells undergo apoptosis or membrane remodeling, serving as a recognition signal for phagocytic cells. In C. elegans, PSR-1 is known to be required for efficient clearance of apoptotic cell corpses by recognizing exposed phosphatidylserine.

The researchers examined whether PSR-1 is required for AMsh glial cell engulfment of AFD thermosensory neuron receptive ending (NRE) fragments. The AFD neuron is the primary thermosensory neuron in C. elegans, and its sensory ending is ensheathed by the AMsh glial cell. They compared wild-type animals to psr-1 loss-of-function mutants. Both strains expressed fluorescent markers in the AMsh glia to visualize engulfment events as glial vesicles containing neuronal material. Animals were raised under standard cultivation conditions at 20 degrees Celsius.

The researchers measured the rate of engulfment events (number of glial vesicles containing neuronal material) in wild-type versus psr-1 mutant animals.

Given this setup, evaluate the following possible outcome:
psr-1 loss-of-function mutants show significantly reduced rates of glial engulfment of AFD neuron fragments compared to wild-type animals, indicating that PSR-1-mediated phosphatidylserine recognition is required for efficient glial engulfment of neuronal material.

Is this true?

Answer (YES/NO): YES